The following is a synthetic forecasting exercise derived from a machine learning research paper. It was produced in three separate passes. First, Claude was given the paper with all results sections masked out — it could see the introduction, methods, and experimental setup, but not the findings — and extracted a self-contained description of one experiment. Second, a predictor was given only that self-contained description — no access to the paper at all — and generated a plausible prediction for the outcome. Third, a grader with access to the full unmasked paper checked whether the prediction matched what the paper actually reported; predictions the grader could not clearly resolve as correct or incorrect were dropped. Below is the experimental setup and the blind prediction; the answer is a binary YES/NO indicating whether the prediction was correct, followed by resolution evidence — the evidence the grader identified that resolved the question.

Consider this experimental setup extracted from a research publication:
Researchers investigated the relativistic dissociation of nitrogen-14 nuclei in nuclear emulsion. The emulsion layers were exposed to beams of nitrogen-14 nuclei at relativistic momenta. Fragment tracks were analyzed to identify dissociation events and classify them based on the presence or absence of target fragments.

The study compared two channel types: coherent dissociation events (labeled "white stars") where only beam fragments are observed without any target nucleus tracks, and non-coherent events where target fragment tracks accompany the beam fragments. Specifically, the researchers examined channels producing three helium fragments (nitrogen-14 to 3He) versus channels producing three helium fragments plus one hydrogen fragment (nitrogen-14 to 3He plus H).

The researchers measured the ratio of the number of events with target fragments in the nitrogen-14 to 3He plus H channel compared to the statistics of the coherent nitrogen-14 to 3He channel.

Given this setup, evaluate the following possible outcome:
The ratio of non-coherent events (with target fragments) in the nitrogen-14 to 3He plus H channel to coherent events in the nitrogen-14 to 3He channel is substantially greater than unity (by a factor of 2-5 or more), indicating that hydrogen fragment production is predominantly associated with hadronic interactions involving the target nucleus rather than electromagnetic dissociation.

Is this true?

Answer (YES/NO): YES